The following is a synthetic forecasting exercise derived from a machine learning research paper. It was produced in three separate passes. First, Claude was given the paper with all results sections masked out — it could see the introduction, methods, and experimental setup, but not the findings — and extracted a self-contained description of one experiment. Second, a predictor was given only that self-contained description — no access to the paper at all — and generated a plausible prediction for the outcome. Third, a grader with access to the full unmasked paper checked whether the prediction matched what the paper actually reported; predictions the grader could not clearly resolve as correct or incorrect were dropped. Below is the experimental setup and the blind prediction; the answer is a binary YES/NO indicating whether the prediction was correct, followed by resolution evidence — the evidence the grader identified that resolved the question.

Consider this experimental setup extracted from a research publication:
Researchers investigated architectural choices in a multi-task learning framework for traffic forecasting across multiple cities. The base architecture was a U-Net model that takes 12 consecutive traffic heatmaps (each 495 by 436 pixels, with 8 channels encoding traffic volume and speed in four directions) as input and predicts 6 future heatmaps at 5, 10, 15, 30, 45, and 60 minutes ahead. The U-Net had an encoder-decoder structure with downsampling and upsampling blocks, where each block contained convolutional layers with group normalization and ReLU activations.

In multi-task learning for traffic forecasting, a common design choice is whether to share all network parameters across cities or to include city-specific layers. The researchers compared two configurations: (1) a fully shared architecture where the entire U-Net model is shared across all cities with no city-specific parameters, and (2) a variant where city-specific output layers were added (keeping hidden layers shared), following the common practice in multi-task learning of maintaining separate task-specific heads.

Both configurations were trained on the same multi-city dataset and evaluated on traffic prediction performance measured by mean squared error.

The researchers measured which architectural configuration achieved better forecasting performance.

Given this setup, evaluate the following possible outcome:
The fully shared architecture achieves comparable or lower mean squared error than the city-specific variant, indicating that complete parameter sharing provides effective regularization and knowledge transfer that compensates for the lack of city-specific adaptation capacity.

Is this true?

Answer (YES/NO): YES